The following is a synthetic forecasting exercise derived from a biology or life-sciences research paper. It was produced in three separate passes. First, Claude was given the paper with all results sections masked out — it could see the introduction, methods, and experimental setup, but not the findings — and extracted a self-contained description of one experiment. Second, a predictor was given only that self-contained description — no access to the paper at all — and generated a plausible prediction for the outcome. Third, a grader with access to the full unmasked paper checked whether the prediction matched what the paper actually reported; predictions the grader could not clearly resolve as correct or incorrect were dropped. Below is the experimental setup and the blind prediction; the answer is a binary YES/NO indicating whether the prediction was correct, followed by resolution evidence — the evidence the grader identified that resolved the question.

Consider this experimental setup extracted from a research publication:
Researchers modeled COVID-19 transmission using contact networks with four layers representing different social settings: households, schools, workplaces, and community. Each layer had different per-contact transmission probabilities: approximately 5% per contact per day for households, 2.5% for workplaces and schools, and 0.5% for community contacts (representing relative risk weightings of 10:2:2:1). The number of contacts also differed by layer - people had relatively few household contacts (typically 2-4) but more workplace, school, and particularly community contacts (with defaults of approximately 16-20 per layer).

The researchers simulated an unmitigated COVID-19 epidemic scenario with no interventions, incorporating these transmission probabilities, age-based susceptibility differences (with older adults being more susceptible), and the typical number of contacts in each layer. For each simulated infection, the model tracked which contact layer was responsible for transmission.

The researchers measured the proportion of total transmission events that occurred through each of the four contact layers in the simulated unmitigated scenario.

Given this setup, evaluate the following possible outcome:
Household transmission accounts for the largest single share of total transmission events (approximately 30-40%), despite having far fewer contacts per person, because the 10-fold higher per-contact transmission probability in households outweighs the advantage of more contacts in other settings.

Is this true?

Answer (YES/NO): NO